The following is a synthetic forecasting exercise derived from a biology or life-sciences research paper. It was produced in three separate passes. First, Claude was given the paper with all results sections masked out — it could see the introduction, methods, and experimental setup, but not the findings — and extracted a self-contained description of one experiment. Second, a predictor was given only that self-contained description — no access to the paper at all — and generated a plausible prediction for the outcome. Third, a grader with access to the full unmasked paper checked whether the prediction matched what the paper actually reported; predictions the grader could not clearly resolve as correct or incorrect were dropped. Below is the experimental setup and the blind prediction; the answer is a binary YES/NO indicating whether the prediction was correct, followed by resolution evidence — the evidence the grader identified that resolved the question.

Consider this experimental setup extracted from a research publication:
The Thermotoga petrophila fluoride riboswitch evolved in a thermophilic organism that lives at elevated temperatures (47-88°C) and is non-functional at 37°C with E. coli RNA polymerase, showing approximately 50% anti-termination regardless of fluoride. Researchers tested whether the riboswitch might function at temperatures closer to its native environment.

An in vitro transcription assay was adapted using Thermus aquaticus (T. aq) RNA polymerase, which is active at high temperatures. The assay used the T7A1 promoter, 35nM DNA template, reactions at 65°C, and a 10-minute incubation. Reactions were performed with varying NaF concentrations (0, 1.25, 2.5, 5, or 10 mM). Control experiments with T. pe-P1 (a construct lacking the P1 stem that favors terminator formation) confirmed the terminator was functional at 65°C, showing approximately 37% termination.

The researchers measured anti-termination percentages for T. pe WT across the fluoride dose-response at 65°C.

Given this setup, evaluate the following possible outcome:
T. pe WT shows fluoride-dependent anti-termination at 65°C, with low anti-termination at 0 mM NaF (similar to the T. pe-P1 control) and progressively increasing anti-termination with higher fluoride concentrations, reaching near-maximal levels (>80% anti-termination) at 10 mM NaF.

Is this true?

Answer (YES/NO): NO